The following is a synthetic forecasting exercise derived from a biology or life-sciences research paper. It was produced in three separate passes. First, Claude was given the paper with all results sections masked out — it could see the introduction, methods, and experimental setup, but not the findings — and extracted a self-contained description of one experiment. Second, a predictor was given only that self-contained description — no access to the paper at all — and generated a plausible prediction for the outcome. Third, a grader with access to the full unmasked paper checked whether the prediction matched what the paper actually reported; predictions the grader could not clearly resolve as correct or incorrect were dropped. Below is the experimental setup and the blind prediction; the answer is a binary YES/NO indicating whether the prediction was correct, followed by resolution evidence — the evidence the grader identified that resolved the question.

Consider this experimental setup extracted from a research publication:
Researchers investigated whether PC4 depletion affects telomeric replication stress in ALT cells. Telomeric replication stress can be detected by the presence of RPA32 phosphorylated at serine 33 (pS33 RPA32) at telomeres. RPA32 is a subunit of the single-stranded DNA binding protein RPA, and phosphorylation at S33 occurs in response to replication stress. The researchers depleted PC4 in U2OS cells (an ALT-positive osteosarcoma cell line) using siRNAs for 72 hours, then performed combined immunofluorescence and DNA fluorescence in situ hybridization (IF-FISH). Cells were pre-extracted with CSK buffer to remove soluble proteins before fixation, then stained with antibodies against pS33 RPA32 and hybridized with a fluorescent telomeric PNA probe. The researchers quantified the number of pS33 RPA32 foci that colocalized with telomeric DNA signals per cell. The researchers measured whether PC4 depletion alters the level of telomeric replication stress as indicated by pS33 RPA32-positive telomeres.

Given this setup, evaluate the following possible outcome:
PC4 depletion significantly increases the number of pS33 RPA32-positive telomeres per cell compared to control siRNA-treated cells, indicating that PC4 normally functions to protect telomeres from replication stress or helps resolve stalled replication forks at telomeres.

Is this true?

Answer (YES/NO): YES